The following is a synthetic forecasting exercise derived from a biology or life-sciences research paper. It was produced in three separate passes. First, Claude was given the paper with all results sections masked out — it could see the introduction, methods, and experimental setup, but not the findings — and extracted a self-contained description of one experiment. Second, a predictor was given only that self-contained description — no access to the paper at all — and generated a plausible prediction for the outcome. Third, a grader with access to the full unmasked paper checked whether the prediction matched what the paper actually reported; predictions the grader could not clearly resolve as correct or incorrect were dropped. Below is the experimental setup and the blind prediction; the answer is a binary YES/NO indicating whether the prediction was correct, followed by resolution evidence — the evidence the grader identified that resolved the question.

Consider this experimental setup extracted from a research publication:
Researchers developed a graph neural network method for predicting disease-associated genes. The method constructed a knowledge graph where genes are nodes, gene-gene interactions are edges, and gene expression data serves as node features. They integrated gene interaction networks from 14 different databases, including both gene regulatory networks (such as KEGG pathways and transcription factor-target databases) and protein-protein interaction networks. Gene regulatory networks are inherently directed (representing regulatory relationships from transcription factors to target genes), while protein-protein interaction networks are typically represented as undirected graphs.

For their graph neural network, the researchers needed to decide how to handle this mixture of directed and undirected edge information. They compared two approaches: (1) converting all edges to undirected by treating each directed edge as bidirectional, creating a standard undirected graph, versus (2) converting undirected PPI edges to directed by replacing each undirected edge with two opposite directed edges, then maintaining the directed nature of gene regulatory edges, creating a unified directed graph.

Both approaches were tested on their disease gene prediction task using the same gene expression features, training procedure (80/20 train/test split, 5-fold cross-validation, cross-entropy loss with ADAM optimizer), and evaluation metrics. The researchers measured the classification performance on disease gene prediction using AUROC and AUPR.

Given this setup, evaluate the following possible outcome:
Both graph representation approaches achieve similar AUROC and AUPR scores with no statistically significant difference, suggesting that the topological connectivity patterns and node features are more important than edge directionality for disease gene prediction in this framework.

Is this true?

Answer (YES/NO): NO